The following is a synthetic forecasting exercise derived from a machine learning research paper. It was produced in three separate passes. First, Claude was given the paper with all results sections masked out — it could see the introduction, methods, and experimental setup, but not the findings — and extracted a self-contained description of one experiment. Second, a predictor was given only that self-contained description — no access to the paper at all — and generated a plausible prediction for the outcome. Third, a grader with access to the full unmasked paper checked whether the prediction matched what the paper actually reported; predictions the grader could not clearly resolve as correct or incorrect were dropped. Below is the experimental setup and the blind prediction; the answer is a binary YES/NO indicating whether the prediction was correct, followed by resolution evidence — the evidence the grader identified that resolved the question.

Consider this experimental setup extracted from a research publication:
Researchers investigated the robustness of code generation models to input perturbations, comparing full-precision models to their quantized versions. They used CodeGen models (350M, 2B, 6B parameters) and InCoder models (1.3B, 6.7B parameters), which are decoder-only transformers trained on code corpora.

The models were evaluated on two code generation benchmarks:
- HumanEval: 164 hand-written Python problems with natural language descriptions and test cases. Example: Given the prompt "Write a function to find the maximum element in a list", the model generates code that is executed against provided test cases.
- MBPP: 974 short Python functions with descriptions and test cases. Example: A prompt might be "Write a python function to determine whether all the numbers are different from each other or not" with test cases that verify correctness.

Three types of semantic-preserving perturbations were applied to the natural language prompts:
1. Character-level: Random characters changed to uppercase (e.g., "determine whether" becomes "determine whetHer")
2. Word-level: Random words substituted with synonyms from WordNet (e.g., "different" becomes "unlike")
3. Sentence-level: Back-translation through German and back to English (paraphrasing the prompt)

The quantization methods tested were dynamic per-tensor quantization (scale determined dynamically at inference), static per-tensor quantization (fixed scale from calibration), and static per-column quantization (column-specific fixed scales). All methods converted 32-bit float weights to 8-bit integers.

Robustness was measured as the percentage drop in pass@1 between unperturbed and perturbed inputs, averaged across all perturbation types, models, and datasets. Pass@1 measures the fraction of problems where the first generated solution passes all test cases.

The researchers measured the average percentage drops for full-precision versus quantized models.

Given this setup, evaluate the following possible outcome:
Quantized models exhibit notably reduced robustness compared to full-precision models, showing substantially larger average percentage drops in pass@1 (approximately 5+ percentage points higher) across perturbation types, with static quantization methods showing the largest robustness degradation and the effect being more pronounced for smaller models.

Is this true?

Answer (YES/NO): NO